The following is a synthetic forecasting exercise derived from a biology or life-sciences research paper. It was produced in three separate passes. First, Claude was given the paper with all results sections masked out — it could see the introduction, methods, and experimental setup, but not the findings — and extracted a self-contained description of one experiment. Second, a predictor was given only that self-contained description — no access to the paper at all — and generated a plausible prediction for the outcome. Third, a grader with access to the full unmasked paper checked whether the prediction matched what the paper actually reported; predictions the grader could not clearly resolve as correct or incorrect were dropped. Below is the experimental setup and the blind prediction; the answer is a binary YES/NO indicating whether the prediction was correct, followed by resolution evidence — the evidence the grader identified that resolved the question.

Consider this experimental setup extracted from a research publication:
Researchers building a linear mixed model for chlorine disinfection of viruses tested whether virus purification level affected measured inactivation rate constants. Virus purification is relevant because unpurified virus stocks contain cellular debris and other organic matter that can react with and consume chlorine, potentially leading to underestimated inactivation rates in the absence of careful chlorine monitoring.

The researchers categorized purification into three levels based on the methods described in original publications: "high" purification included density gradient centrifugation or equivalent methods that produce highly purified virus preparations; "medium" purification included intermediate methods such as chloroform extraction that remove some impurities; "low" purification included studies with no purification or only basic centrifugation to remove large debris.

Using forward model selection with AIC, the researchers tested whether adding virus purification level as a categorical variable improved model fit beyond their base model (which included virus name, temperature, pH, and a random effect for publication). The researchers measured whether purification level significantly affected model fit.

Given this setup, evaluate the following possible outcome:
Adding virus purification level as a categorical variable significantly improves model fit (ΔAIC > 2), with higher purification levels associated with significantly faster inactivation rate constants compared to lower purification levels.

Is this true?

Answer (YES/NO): NO